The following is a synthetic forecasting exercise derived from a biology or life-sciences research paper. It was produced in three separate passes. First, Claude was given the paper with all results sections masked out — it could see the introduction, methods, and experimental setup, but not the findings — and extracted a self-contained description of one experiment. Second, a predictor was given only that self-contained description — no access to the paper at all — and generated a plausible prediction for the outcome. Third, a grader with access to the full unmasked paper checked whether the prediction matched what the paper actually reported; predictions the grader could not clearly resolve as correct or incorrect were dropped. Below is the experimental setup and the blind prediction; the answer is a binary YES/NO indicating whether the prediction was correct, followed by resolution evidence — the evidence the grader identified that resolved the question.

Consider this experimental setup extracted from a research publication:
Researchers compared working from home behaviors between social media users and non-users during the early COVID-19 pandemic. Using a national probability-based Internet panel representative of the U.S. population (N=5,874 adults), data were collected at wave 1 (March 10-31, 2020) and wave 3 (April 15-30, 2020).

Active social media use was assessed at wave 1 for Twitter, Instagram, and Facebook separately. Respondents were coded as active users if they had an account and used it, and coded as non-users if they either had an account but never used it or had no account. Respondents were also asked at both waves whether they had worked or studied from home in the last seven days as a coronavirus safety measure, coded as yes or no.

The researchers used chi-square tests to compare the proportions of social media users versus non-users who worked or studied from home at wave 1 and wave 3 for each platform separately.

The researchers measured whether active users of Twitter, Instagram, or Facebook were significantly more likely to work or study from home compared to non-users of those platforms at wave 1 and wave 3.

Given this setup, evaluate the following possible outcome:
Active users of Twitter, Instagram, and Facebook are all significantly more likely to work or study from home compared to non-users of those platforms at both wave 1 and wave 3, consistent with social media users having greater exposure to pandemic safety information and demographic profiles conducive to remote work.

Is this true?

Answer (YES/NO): NO